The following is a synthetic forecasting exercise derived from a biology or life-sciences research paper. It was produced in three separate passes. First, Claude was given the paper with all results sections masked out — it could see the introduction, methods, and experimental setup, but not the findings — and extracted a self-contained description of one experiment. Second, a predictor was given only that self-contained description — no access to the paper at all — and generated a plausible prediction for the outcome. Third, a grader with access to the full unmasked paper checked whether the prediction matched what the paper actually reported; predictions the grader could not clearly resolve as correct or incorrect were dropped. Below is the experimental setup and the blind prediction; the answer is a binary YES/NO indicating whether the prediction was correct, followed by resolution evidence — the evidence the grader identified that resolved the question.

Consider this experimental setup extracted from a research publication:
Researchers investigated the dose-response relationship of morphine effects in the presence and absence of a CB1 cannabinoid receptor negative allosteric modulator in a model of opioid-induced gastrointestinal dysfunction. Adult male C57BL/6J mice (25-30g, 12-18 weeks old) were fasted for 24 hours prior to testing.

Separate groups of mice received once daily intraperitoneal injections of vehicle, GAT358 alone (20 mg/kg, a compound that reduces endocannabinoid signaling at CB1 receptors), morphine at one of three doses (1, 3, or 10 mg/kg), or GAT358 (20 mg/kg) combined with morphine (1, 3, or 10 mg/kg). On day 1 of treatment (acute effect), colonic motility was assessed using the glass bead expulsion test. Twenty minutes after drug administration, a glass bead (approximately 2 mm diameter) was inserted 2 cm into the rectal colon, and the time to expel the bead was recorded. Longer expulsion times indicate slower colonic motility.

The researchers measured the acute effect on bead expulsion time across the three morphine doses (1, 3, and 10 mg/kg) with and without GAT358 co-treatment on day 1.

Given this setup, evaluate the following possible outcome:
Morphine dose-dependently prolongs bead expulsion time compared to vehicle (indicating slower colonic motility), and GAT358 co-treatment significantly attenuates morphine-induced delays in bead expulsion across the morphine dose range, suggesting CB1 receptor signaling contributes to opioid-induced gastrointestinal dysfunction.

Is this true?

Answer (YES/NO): NO